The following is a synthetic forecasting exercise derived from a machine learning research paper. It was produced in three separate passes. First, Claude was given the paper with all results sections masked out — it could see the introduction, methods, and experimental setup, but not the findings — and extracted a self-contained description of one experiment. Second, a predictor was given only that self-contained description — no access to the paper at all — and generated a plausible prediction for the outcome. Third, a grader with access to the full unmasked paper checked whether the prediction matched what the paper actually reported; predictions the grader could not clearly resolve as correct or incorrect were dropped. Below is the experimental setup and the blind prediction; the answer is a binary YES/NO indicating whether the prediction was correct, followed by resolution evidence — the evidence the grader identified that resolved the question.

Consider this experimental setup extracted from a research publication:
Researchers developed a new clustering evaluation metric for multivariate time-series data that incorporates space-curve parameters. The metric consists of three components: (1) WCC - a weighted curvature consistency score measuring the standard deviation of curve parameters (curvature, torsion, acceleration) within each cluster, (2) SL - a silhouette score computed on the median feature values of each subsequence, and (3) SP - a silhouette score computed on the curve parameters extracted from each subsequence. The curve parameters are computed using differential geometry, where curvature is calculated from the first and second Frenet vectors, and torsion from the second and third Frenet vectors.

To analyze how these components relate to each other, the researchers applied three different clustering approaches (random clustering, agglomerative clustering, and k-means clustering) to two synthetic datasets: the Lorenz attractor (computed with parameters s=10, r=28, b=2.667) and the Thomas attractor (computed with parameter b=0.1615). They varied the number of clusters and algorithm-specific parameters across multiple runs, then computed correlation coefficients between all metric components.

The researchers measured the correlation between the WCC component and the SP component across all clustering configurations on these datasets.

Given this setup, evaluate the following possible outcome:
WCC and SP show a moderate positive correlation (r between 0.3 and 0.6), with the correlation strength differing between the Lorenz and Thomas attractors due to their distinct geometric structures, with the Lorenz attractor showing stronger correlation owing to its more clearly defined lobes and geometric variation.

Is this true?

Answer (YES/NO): NO